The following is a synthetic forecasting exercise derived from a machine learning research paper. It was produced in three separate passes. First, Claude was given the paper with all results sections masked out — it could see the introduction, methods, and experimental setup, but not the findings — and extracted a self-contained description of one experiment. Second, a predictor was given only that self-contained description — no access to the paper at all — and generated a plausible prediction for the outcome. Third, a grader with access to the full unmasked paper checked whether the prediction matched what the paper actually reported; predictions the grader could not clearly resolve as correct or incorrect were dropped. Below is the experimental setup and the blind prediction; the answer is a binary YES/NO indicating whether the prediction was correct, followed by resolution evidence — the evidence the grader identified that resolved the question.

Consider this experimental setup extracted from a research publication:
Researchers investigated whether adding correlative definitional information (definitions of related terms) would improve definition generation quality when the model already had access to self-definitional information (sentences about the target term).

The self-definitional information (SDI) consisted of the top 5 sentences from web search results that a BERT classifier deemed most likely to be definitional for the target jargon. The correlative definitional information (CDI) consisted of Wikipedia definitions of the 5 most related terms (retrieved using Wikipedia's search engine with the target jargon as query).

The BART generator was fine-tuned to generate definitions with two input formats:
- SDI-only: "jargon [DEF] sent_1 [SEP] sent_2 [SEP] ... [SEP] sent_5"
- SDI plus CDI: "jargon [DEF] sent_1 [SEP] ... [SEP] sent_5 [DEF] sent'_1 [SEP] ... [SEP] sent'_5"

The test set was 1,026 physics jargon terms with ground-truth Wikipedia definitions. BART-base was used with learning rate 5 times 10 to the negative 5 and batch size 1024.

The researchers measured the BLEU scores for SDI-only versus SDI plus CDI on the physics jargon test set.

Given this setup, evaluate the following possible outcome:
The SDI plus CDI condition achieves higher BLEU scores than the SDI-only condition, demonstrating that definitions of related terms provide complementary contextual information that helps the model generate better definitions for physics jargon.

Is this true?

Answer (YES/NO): YES